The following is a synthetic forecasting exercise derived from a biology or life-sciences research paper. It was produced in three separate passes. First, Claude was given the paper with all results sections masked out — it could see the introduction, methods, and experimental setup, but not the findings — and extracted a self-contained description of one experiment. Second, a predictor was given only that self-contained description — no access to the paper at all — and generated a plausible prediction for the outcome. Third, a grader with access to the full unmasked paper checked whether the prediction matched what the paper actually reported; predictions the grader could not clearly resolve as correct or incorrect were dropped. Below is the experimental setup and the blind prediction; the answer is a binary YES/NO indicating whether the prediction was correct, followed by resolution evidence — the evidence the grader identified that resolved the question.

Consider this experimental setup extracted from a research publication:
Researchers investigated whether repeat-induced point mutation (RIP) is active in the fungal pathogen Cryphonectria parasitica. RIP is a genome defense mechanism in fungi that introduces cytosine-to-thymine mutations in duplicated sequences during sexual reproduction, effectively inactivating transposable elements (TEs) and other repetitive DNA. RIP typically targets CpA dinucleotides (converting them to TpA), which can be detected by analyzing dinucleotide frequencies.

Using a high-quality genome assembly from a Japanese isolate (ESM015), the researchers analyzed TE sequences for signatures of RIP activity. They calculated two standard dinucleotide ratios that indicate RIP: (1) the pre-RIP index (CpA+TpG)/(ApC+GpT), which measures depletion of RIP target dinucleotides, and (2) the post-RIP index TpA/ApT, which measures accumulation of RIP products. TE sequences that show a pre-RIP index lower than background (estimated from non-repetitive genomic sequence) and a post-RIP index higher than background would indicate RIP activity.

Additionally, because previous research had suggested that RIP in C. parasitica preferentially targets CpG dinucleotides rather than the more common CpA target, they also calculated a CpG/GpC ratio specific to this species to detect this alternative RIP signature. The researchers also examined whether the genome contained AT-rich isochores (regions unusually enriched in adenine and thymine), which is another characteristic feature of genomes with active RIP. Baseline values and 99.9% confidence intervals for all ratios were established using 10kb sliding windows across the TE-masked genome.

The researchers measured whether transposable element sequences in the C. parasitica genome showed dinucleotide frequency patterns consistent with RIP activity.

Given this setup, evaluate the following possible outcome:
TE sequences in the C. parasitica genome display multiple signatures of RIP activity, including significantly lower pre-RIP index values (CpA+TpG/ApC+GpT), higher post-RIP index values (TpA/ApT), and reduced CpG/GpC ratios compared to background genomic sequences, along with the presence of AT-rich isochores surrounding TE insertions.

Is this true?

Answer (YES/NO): NO